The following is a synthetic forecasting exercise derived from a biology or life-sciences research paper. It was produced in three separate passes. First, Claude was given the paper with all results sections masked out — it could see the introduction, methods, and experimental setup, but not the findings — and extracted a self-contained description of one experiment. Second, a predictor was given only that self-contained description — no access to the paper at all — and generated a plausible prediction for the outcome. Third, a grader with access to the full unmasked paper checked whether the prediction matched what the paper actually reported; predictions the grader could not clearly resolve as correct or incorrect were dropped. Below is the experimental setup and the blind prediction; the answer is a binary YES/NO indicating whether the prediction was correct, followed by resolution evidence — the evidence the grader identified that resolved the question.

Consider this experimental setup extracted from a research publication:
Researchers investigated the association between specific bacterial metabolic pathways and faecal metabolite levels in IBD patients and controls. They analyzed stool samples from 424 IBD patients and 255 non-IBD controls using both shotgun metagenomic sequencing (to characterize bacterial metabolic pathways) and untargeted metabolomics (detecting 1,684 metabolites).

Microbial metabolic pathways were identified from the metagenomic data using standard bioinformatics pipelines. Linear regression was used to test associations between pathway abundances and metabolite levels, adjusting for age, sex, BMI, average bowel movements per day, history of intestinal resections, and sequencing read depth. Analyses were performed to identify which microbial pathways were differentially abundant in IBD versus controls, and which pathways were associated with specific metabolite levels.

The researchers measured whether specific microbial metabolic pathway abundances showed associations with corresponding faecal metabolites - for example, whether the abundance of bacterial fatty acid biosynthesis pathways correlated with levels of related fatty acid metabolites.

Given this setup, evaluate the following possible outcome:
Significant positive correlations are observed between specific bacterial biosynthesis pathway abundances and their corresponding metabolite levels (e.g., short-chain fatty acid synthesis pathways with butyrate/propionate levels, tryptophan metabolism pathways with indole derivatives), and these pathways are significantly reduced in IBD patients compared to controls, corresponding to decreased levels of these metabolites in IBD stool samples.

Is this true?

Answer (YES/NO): NO